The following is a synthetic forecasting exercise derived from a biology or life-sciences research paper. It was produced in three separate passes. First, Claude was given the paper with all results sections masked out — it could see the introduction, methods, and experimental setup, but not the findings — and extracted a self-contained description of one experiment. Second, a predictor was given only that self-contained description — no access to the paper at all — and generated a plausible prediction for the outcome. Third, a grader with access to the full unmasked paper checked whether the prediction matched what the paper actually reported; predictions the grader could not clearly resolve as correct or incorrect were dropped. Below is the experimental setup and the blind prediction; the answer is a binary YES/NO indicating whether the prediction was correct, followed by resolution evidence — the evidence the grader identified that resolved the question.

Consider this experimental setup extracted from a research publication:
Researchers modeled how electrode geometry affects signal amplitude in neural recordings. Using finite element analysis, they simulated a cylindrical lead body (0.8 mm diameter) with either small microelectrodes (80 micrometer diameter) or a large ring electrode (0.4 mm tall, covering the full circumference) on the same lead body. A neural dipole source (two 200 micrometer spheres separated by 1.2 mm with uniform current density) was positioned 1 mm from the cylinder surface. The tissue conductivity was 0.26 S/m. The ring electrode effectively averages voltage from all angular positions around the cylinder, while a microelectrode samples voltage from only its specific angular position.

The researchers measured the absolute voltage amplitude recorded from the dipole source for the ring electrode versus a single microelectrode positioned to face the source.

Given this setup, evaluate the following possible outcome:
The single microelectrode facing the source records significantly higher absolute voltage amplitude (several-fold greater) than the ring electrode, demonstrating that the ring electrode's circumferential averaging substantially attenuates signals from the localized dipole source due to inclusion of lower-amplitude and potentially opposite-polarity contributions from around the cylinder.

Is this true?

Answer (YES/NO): NO